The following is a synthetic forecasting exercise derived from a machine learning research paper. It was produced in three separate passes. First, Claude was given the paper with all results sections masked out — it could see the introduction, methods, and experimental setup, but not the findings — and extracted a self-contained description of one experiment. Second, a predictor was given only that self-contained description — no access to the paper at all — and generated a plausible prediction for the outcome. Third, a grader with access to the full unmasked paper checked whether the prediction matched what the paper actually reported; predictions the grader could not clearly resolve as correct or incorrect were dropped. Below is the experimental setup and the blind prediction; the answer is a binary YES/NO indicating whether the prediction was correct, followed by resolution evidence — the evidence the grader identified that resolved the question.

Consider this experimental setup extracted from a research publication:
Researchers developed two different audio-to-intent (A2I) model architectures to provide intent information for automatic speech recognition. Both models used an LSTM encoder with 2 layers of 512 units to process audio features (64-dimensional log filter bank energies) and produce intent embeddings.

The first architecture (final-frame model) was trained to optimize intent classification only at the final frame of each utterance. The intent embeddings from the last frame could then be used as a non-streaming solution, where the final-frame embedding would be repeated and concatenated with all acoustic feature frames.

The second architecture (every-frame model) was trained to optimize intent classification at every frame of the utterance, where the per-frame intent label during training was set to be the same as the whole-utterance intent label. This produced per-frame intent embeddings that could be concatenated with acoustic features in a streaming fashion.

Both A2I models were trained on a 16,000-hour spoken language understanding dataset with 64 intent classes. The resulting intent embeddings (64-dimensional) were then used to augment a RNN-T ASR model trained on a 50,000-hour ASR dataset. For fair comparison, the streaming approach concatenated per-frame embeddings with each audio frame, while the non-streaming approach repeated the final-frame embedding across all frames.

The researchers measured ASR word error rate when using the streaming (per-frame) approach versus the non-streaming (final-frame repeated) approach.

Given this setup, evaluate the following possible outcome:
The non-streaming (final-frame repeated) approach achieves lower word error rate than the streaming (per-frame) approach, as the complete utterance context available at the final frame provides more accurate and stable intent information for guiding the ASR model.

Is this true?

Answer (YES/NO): YES